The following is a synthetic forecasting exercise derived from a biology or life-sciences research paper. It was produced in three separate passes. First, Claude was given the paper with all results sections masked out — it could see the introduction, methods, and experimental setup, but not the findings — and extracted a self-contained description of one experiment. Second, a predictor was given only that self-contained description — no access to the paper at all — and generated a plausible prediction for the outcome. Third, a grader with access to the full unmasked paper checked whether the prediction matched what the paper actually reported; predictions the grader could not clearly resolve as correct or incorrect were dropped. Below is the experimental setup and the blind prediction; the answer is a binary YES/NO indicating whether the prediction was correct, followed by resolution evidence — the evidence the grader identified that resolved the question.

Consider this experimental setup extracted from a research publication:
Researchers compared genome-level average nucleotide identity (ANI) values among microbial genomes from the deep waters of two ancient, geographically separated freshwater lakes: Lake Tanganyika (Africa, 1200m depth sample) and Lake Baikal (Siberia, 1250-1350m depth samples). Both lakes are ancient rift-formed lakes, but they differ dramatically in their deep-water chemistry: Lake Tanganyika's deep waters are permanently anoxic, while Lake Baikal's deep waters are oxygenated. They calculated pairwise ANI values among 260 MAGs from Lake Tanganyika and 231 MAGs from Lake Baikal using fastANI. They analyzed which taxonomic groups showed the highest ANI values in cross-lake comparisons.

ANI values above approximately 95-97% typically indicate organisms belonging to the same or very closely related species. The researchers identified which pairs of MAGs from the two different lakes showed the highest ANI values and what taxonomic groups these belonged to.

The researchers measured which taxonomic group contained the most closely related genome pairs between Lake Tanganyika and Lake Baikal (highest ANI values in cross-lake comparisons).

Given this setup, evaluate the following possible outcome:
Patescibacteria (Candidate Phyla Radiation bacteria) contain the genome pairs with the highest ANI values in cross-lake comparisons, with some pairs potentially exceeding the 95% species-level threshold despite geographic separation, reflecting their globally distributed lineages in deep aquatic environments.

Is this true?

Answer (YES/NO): NO